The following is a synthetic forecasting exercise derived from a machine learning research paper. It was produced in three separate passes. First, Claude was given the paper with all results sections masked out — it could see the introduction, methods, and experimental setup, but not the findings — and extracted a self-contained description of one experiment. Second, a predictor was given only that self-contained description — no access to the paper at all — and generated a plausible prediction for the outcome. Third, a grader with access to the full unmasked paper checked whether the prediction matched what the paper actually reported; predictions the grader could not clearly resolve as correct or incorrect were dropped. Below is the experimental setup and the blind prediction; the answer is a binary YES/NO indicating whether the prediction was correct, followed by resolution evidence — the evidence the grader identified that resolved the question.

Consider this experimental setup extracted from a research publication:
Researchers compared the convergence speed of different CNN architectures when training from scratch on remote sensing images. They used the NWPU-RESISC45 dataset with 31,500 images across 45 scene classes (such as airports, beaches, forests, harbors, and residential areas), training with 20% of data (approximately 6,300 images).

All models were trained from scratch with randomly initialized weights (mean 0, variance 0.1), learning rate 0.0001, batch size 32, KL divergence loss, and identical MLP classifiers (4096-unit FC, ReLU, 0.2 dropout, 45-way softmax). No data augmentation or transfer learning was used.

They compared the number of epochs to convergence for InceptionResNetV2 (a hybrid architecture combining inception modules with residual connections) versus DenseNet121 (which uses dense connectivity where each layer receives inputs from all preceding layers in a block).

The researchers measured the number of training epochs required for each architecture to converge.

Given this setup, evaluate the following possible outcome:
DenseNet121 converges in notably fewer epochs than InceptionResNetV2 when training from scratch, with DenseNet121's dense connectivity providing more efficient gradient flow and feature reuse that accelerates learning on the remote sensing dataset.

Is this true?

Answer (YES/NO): NO